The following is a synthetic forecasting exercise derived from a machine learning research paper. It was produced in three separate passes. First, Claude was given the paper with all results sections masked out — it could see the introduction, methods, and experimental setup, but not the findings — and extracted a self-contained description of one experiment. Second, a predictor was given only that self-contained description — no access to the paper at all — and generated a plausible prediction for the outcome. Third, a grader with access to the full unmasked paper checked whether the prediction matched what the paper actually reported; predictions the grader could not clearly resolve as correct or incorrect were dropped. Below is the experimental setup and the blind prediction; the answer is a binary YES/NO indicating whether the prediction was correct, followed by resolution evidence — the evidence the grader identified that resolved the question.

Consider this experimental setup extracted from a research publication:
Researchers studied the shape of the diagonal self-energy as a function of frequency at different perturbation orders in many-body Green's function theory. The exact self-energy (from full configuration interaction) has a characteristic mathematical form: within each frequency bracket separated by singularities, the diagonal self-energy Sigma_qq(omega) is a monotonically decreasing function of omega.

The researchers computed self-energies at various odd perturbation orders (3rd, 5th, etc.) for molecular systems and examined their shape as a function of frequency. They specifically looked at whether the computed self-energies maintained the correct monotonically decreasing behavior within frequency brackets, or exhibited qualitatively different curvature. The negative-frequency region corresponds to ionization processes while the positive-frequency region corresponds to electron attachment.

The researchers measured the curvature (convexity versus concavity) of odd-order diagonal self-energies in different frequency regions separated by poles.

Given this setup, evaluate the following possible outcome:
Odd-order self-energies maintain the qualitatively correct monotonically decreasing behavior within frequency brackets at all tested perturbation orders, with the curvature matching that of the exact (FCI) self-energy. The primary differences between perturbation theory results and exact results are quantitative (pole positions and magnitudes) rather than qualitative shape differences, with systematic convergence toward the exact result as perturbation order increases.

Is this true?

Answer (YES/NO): NO